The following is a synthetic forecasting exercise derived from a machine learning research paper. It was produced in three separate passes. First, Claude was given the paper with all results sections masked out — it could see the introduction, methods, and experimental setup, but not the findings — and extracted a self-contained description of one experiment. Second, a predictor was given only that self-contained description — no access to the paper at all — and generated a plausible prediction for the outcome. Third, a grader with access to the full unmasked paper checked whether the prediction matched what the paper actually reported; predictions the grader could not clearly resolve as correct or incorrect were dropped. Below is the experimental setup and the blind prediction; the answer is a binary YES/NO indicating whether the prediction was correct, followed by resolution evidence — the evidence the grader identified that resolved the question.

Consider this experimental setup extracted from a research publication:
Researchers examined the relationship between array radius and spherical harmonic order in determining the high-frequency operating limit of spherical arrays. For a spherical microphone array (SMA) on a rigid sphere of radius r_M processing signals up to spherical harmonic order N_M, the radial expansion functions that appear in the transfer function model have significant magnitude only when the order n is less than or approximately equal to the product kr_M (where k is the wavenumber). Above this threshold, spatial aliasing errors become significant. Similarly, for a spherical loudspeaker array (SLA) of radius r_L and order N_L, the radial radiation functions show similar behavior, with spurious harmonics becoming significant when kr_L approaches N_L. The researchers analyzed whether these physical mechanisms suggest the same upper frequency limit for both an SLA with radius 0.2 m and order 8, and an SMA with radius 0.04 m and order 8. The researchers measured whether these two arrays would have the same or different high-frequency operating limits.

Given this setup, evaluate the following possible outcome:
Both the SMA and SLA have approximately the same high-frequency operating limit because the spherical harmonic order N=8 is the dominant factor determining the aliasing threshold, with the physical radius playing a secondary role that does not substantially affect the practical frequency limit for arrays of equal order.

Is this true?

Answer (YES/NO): NO